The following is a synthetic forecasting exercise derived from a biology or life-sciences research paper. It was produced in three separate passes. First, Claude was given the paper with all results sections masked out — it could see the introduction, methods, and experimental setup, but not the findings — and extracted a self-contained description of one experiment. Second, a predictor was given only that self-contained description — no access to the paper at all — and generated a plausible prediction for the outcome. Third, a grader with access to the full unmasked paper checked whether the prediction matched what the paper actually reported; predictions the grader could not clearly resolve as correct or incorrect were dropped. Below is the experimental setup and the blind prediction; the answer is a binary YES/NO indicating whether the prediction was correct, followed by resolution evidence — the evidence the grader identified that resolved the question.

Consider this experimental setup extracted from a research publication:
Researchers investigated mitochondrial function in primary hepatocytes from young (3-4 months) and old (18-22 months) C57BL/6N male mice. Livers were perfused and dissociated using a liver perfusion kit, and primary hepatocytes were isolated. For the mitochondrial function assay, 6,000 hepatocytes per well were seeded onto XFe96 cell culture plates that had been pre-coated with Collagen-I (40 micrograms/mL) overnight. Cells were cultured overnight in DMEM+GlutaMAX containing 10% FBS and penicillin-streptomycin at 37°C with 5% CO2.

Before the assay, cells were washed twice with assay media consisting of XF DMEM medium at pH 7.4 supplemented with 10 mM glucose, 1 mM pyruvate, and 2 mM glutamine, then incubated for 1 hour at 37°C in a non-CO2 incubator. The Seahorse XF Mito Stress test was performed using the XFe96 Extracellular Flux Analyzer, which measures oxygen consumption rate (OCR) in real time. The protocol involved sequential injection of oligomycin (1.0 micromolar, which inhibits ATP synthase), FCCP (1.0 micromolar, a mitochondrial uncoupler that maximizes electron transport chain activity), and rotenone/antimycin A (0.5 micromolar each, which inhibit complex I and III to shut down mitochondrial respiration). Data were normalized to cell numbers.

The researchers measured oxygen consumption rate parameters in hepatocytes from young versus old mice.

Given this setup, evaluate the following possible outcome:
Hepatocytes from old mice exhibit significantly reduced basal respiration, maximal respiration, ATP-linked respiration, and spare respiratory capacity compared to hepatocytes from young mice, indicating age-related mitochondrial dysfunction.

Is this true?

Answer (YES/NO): NO